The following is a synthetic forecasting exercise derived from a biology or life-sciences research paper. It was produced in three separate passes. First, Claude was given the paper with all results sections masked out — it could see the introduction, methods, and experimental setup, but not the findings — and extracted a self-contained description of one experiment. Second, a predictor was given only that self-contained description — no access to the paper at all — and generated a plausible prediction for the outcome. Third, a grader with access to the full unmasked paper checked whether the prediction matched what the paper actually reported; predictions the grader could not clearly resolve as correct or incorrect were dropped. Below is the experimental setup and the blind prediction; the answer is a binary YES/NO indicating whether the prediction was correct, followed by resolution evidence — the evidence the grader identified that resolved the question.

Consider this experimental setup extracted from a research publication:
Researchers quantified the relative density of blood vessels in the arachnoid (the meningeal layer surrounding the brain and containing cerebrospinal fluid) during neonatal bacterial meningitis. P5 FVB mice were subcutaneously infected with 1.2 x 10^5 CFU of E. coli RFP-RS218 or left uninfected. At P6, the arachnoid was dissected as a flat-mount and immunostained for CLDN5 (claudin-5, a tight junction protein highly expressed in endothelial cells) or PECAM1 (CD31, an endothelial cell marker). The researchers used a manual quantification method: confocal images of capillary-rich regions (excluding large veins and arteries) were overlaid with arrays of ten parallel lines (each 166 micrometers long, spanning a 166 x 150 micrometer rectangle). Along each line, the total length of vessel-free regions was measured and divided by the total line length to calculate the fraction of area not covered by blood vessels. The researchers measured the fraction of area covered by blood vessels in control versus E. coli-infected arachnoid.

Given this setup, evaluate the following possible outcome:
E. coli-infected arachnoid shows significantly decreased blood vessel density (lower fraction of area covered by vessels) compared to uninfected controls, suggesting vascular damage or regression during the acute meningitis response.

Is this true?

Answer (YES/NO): NO